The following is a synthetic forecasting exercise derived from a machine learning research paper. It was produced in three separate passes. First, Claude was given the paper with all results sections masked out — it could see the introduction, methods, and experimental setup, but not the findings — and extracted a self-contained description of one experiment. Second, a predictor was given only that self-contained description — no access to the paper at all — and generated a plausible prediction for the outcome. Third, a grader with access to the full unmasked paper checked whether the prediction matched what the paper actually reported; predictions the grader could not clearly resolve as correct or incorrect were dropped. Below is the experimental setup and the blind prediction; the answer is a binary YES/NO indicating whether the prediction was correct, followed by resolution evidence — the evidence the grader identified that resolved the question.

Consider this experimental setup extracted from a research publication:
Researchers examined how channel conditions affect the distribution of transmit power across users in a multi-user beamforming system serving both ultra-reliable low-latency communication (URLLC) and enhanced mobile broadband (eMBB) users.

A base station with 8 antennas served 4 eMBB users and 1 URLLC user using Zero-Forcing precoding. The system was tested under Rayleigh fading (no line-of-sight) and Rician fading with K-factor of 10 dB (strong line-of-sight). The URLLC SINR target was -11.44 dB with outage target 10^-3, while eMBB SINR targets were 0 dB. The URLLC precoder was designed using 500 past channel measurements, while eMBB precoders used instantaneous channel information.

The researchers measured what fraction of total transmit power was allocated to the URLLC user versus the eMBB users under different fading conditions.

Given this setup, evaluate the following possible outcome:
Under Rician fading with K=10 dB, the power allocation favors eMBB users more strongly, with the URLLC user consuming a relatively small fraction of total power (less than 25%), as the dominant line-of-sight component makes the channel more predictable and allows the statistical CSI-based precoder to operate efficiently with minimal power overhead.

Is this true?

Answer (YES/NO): NO